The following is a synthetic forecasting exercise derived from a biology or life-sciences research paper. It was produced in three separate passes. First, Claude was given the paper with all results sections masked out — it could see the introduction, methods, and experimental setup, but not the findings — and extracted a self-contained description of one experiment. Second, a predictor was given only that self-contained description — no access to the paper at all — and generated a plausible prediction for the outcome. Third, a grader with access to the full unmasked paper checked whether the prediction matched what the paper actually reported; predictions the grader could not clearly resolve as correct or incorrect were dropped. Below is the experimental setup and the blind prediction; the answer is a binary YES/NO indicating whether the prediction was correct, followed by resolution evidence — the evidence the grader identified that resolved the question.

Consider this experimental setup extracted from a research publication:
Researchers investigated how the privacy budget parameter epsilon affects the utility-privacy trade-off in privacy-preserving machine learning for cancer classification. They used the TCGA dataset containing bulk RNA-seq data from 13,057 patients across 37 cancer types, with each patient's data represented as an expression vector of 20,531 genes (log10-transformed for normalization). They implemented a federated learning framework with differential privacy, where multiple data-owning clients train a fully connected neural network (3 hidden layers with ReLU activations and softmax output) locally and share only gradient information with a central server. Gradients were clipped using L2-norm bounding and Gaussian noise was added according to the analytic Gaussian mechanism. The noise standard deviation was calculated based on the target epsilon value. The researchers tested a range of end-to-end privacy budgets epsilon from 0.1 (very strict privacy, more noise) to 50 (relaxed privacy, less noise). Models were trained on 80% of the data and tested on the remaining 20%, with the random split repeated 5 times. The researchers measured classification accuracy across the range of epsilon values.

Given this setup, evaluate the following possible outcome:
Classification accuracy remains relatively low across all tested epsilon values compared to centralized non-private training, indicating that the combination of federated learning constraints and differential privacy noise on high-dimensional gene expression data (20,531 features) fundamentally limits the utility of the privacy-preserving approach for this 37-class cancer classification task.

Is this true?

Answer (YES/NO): NO